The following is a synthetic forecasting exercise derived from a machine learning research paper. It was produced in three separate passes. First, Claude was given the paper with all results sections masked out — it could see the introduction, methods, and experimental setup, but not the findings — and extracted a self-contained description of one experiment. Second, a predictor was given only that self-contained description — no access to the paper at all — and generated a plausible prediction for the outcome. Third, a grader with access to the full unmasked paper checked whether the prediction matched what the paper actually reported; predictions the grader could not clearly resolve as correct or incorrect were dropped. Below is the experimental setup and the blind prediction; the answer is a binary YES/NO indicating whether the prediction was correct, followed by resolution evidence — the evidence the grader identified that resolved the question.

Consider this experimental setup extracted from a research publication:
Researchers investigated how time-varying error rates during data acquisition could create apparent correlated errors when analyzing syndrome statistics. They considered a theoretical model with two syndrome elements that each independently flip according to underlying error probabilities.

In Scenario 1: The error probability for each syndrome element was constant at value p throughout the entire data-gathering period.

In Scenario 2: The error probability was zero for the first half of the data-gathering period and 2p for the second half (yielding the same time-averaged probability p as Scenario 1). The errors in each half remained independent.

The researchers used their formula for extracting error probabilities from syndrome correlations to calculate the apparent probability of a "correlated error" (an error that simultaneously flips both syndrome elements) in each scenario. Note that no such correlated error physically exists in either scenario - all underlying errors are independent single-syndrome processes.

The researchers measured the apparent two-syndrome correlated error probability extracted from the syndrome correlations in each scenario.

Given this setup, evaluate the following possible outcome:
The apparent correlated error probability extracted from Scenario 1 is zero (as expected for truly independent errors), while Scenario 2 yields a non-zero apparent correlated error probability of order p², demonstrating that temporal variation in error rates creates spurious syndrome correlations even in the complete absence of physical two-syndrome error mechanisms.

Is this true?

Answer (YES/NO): YES